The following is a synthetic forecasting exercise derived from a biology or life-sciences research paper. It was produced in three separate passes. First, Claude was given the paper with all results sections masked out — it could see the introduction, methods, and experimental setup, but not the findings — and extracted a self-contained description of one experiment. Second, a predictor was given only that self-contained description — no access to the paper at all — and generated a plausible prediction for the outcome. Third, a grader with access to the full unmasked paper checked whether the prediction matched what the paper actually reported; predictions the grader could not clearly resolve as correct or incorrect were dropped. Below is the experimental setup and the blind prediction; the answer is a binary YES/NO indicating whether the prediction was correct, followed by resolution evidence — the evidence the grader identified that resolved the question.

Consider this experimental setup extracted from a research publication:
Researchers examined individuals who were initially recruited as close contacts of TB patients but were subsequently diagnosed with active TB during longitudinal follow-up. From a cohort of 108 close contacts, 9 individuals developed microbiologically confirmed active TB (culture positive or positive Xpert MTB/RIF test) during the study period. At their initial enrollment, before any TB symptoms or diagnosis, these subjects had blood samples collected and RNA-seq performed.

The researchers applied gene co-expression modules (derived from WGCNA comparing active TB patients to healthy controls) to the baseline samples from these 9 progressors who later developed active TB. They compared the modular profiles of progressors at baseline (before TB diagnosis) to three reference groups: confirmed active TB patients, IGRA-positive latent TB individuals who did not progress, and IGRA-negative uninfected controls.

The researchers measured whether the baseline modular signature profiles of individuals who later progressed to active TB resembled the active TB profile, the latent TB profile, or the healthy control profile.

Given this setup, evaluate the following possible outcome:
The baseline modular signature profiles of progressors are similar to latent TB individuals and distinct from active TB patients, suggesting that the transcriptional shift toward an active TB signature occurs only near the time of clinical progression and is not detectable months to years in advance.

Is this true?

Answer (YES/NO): NO